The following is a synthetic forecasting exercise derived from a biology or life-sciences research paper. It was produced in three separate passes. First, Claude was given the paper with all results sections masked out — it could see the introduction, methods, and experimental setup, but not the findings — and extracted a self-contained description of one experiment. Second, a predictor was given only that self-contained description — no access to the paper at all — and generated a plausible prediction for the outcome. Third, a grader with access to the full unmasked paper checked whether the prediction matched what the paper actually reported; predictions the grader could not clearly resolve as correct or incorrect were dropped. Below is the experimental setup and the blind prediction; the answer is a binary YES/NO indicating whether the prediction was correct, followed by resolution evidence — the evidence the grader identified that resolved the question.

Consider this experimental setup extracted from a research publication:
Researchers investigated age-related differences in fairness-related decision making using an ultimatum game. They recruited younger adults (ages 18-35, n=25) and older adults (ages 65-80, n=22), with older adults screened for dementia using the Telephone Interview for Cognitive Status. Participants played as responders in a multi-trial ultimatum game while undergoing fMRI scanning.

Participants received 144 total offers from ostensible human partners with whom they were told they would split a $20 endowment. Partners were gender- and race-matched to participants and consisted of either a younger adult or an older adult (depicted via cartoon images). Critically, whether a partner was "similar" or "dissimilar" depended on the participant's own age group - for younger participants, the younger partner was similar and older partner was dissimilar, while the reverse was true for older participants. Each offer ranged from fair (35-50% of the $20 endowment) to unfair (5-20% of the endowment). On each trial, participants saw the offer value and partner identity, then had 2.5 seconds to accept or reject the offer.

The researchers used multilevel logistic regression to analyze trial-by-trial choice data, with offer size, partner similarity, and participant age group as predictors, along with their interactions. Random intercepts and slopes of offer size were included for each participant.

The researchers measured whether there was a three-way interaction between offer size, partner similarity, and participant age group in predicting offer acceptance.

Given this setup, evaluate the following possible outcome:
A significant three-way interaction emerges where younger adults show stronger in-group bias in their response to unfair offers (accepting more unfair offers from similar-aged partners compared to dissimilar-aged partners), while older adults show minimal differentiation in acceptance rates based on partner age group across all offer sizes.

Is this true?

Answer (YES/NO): NO